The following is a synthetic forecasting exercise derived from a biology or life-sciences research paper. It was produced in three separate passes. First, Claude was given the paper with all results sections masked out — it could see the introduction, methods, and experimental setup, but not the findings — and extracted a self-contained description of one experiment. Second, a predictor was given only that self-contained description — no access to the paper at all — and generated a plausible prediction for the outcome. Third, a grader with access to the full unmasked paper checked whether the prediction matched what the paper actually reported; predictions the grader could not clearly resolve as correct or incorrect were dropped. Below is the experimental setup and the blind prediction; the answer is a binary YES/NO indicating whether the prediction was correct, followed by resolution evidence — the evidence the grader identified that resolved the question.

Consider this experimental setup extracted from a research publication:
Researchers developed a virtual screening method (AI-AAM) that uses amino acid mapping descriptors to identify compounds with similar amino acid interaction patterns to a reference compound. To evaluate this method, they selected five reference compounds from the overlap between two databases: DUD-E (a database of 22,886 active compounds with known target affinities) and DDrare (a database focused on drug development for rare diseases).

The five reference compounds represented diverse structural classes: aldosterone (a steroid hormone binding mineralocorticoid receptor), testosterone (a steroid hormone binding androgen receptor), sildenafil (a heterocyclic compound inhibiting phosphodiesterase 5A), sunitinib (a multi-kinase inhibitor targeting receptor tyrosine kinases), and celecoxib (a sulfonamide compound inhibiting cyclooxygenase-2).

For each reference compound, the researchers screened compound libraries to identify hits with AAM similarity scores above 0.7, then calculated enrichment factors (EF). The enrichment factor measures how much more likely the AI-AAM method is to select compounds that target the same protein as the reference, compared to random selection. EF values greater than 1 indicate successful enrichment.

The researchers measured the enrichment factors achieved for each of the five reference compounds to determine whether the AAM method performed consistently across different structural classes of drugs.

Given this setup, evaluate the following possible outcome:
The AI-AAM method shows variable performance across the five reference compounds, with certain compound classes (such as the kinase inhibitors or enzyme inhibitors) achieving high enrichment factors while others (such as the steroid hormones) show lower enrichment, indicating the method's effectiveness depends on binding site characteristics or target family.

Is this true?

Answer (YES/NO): NO